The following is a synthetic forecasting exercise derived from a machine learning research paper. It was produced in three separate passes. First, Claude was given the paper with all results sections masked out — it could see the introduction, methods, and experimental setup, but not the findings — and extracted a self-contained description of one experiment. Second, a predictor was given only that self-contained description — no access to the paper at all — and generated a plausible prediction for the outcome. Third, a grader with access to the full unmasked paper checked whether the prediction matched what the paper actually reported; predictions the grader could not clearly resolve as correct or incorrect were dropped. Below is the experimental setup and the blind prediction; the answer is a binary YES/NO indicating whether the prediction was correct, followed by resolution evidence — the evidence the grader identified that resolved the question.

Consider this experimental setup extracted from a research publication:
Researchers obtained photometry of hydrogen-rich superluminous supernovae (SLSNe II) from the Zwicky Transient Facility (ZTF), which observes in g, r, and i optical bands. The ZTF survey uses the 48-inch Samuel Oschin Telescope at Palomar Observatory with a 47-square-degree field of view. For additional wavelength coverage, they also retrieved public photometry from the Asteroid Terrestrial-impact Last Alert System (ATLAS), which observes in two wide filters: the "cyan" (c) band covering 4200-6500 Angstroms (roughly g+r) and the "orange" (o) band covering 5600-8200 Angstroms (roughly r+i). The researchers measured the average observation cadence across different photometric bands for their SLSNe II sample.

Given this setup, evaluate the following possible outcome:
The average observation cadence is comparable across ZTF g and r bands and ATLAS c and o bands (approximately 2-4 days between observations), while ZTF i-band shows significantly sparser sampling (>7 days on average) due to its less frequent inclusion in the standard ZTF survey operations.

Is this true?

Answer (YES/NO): NO